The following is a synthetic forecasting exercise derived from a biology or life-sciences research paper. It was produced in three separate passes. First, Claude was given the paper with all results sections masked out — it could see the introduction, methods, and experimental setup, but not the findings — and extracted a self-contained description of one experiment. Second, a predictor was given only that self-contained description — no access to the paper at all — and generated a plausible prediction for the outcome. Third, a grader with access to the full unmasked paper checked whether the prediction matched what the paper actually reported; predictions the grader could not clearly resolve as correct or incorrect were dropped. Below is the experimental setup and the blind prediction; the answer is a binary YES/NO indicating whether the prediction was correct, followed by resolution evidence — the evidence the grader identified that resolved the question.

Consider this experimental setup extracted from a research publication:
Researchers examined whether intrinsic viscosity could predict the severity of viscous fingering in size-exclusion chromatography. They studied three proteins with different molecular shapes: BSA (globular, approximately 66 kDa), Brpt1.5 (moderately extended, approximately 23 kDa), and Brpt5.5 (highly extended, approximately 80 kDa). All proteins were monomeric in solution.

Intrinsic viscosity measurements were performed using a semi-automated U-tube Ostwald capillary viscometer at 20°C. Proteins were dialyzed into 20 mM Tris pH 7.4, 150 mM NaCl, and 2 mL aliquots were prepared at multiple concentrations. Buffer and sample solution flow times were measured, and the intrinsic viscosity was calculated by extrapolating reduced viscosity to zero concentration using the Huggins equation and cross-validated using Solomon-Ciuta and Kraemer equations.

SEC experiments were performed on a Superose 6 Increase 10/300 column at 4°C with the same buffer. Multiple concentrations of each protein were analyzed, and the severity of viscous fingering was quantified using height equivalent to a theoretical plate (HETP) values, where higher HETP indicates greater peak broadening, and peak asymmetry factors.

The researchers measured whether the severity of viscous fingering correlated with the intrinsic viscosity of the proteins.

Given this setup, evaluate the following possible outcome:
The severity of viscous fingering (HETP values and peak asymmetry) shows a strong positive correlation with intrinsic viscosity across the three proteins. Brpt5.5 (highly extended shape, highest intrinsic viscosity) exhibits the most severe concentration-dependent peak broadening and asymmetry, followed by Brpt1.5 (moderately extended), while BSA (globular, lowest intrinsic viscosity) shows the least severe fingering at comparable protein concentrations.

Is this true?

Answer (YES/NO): YES